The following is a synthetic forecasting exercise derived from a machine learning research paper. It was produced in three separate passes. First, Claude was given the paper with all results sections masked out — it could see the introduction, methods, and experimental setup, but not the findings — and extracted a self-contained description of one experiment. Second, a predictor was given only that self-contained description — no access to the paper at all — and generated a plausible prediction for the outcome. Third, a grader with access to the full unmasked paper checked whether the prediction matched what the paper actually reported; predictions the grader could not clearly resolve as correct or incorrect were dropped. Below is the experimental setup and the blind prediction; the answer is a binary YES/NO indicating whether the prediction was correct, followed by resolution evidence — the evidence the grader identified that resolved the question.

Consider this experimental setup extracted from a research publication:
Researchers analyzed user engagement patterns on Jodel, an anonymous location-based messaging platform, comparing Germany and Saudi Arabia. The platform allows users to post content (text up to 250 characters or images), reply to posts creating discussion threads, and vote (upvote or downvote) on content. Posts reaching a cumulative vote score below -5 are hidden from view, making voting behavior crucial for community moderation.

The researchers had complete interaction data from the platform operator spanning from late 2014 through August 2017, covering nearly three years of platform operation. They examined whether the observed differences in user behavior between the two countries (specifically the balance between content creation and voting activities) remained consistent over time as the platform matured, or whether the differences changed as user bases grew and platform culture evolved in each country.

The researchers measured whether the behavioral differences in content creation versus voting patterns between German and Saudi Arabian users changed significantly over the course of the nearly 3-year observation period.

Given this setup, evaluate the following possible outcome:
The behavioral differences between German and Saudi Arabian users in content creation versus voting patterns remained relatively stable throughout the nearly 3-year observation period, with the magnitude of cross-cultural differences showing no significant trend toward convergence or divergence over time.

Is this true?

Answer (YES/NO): YES